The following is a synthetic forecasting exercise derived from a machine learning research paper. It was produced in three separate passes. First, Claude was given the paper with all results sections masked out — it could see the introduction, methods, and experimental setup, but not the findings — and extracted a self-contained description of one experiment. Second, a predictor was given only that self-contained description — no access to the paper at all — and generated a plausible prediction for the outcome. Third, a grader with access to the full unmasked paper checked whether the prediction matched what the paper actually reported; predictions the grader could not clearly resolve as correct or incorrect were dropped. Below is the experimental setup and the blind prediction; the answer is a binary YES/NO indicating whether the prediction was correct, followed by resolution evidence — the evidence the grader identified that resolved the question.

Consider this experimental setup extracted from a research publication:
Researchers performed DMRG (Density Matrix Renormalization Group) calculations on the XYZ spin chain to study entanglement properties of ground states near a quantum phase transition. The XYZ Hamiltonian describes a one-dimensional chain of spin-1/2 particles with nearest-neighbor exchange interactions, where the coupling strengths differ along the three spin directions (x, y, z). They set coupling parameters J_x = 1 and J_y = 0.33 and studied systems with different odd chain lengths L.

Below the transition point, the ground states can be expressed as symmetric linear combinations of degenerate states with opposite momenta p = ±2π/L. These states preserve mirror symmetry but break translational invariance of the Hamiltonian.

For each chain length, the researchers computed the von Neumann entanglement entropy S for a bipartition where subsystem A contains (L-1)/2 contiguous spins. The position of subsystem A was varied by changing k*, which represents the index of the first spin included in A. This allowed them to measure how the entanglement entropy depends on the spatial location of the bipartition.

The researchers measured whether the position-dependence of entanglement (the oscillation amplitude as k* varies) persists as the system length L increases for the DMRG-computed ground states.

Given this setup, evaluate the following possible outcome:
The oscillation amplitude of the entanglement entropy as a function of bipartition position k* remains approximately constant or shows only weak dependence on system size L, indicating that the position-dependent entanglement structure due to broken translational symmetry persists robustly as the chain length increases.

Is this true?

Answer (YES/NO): NO